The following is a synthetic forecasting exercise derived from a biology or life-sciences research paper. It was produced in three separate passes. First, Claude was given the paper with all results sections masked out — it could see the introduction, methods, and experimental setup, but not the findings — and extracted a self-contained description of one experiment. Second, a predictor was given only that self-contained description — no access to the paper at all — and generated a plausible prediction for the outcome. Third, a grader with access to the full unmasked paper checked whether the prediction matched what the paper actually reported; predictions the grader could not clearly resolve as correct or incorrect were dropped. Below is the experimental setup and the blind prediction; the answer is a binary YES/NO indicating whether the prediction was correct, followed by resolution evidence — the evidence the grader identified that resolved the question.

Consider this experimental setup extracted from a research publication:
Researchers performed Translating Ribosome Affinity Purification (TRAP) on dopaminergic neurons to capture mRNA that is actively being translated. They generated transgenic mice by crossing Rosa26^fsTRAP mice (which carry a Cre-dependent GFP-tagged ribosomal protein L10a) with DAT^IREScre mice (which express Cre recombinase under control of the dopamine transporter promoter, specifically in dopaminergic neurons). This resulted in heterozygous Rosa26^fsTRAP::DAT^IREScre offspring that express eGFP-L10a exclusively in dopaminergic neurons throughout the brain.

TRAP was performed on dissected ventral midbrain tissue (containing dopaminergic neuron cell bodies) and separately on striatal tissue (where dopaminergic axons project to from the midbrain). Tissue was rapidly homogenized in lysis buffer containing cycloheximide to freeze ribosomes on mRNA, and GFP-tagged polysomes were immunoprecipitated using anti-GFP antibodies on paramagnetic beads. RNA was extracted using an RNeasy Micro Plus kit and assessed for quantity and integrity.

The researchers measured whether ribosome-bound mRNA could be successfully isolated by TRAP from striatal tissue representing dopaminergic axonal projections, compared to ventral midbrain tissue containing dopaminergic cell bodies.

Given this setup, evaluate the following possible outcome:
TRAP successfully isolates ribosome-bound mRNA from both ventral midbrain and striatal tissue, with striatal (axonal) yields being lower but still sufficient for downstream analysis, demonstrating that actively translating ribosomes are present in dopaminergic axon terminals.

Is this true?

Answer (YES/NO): YES